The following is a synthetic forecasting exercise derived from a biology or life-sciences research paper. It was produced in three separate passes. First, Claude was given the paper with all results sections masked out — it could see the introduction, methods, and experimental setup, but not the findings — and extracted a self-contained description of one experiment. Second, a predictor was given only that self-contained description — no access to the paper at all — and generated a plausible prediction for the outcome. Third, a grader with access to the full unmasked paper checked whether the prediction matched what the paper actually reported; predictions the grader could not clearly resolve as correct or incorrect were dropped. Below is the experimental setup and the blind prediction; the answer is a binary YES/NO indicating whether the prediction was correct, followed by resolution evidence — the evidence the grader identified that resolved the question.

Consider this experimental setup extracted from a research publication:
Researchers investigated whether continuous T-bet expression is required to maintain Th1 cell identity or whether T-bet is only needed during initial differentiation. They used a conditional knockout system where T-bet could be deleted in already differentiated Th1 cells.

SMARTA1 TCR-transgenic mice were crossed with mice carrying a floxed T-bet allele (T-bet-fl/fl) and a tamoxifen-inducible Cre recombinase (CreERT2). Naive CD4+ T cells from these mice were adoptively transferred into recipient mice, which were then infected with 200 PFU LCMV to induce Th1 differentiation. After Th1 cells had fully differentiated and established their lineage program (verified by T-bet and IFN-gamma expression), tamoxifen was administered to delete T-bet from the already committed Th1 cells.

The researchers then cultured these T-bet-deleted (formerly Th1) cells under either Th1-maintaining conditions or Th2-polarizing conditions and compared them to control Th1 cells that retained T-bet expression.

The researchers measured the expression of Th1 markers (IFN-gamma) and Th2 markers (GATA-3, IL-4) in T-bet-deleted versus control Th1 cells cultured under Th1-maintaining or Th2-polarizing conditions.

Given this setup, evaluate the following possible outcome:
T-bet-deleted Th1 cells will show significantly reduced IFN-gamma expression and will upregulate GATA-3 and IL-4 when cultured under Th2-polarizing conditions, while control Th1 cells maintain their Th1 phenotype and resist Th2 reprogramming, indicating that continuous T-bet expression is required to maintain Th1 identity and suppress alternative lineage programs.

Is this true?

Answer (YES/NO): YES